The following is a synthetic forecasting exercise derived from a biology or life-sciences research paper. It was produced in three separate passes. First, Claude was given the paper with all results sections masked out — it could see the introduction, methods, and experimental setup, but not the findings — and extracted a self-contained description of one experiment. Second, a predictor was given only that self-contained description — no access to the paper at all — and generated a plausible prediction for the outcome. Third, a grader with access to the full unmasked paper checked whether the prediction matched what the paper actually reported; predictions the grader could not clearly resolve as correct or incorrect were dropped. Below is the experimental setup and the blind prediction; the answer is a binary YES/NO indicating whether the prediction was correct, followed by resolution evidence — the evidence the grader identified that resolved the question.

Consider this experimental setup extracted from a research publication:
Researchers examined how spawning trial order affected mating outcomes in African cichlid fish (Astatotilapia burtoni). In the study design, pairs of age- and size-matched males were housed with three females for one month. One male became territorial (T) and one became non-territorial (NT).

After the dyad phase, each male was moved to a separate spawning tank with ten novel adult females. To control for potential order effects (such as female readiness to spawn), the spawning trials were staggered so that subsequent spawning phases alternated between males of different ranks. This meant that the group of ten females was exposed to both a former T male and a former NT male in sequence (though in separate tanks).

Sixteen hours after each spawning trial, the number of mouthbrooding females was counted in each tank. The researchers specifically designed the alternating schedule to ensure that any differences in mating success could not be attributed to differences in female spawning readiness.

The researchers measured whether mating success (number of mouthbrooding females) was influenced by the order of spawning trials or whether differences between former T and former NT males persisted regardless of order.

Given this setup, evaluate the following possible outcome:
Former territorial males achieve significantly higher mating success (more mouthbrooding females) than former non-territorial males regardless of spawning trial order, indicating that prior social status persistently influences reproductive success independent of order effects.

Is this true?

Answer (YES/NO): YES